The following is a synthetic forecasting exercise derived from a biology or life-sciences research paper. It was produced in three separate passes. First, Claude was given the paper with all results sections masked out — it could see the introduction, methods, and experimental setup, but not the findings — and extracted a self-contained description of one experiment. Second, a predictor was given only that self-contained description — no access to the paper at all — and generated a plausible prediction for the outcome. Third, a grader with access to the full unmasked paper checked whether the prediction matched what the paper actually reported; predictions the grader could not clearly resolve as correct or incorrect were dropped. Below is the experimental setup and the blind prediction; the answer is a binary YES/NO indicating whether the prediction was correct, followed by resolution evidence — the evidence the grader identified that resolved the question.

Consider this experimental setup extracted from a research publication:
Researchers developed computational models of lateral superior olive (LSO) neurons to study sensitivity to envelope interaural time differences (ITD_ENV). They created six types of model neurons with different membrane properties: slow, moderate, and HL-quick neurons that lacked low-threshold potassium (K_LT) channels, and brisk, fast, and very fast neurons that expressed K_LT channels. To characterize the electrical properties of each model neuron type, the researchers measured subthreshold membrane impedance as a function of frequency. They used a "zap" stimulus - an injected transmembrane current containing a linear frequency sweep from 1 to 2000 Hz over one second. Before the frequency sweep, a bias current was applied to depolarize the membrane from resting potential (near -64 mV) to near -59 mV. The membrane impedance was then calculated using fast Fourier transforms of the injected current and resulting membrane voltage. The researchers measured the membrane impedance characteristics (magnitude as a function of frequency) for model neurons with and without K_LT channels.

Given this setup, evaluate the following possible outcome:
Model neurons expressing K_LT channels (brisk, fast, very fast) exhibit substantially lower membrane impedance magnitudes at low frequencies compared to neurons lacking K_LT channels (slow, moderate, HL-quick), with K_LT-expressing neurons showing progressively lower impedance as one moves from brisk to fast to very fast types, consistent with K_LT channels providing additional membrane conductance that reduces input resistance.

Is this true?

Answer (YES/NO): NO